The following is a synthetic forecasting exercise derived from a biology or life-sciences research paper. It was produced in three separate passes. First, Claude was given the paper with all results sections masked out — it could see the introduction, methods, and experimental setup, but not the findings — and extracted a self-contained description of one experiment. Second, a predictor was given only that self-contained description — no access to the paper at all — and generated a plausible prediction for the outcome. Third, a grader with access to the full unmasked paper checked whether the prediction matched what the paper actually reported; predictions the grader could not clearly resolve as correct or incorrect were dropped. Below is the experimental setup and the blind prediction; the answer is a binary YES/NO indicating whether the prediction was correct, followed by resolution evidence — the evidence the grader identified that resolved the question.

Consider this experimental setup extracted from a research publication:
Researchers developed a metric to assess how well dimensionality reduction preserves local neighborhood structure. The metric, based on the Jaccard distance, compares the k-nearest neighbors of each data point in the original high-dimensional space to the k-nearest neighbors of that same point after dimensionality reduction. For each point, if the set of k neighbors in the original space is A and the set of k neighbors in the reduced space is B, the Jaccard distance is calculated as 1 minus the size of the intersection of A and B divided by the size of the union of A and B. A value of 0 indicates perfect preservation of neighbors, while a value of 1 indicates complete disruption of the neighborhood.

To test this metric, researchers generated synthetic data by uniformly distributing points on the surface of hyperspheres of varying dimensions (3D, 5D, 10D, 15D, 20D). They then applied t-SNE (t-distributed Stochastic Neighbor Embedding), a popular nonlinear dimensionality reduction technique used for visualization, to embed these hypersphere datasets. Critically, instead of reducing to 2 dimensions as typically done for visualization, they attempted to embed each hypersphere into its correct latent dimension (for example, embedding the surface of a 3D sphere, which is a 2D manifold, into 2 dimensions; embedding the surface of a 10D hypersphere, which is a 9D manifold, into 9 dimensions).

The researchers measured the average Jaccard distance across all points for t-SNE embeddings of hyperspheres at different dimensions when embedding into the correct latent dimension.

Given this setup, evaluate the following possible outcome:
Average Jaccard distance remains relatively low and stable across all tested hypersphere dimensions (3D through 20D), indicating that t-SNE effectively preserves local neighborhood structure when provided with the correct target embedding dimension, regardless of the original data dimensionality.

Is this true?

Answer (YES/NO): NO